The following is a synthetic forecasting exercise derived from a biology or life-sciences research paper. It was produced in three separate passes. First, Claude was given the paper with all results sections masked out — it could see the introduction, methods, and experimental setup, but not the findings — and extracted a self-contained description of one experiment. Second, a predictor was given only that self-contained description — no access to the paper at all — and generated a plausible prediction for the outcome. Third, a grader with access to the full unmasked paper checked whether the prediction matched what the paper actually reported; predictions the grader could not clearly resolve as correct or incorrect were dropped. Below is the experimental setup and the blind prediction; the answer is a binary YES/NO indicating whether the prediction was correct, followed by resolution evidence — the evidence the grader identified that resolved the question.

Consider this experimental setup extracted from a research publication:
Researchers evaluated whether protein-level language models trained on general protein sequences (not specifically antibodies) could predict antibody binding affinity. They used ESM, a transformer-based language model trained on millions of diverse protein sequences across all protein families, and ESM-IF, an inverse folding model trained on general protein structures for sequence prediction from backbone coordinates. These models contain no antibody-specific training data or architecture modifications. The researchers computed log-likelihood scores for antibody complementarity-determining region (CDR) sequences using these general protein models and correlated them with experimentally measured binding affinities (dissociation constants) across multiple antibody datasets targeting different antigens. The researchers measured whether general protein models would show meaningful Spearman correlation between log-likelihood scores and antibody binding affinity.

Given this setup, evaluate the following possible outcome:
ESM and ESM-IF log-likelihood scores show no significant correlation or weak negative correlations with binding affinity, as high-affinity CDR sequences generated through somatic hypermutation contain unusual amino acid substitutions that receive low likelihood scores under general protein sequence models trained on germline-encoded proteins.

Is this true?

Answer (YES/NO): NO